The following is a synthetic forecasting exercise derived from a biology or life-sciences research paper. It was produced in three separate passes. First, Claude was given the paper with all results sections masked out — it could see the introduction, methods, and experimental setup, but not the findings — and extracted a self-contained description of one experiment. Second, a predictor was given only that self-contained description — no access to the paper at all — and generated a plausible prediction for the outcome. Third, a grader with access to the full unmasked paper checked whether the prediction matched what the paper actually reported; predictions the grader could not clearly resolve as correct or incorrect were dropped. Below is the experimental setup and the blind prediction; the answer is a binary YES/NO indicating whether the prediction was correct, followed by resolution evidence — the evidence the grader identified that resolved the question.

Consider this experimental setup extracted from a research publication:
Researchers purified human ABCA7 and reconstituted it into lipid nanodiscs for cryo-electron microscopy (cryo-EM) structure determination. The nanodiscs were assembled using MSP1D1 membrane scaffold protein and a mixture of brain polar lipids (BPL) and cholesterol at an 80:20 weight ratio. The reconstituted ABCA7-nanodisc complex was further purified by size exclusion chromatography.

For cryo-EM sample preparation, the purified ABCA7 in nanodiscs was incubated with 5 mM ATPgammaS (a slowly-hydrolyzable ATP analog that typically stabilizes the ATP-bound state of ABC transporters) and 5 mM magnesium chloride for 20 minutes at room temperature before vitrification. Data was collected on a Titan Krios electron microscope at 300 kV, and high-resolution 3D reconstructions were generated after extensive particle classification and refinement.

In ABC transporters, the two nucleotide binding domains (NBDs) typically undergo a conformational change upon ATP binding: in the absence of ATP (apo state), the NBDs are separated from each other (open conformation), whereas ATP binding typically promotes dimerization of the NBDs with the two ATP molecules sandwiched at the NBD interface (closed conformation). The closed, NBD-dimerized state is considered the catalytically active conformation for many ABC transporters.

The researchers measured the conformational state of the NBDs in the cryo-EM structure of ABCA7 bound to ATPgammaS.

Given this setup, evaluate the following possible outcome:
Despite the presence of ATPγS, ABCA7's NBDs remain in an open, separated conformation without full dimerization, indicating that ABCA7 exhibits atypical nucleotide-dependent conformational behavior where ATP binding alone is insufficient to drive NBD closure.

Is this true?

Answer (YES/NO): YES